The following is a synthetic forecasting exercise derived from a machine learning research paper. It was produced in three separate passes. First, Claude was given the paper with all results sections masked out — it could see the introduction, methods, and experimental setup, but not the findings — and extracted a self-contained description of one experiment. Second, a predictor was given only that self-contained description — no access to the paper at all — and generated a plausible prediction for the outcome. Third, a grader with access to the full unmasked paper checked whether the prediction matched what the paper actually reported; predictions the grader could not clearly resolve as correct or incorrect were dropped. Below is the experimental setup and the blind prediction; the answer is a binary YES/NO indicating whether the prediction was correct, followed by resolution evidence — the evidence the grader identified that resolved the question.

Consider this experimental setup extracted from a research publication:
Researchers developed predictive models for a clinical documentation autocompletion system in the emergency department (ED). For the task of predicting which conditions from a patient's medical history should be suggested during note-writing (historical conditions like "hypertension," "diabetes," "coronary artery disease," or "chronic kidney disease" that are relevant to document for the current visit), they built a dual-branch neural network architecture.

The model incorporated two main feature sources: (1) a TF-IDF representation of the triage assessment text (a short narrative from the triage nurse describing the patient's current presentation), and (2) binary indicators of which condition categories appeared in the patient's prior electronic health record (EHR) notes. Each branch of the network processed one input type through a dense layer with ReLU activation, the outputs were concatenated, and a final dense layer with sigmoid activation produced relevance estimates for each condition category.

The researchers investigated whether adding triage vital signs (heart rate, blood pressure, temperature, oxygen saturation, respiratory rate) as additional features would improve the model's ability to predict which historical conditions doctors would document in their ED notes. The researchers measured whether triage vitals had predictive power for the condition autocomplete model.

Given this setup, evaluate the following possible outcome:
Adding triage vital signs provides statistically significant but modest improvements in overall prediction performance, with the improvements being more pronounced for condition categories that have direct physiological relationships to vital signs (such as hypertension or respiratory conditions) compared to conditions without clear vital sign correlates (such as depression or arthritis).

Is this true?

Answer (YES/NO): NO